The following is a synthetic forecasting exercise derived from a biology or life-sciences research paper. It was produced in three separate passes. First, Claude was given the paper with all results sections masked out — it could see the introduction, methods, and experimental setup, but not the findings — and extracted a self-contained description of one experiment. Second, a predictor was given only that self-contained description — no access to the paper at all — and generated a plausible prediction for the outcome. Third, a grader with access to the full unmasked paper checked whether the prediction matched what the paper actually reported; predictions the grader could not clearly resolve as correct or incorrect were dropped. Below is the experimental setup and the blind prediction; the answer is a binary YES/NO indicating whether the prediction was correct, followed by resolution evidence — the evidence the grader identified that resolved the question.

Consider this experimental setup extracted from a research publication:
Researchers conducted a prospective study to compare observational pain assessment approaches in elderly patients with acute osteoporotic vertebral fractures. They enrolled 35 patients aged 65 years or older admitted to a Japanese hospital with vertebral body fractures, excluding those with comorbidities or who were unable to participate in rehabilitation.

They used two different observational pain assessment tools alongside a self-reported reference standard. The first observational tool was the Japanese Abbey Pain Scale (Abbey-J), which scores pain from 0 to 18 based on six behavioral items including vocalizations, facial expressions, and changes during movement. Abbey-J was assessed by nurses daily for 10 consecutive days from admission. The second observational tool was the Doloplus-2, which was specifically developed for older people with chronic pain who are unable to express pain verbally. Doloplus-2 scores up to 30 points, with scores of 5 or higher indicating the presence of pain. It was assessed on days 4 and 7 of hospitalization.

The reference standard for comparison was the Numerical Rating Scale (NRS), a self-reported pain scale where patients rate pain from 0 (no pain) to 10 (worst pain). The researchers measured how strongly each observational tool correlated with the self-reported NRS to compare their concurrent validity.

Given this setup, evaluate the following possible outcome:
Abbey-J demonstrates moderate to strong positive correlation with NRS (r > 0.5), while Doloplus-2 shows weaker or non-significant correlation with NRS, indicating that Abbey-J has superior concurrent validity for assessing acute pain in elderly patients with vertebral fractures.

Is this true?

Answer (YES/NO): NO